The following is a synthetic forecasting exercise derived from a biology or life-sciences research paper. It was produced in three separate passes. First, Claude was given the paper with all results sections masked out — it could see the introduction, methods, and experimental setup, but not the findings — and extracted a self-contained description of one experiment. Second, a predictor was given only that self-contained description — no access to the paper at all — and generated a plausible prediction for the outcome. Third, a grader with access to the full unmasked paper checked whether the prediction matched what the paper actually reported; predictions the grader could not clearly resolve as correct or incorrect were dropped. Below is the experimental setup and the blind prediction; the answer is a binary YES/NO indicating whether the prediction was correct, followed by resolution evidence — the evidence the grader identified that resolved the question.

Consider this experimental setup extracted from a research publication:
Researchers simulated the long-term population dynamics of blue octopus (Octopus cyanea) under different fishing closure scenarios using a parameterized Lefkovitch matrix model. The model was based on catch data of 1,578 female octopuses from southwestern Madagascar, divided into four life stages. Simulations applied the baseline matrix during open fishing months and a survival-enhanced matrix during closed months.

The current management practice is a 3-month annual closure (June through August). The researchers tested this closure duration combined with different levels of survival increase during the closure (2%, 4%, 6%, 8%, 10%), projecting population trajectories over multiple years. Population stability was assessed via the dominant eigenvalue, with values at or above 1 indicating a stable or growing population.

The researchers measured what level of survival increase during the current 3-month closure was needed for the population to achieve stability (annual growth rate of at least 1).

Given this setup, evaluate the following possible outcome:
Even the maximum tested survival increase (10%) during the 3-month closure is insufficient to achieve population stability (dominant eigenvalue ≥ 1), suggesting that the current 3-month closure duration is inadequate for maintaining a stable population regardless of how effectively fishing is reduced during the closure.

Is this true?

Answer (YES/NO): NO